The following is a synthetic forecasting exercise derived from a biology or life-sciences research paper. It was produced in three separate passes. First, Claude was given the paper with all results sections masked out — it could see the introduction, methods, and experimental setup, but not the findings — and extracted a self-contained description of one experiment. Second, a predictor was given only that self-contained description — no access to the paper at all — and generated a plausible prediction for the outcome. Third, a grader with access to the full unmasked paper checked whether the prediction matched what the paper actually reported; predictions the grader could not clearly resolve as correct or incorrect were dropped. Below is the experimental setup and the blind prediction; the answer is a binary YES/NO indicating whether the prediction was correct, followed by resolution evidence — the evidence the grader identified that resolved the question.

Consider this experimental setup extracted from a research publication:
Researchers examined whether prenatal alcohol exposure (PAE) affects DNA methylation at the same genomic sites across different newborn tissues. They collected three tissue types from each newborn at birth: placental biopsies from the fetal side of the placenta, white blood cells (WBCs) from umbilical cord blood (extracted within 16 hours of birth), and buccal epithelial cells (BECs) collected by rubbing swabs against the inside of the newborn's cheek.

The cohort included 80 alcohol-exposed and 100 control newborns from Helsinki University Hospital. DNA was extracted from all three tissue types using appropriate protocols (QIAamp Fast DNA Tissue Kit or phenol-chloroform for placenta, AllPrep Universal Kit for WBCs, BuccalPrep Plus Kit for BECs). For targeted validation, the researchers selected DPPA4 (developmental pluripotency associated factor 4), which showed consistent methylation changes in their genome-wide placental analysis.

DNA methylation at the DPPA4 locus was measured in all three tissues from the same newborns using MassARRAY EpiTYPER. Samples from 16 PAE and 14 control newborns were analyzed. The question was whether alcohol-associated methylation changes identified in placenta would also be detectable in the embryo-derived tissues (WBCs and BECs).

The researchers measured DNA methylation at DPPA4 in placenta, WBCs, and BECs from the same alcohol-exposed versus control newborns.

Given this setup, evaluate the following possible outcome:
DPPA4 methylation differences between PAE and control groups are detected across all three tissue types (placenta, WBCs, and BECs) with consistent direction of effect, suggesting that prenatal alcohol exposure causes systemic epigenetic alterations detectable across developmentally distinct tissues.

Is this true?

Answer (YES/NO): NO